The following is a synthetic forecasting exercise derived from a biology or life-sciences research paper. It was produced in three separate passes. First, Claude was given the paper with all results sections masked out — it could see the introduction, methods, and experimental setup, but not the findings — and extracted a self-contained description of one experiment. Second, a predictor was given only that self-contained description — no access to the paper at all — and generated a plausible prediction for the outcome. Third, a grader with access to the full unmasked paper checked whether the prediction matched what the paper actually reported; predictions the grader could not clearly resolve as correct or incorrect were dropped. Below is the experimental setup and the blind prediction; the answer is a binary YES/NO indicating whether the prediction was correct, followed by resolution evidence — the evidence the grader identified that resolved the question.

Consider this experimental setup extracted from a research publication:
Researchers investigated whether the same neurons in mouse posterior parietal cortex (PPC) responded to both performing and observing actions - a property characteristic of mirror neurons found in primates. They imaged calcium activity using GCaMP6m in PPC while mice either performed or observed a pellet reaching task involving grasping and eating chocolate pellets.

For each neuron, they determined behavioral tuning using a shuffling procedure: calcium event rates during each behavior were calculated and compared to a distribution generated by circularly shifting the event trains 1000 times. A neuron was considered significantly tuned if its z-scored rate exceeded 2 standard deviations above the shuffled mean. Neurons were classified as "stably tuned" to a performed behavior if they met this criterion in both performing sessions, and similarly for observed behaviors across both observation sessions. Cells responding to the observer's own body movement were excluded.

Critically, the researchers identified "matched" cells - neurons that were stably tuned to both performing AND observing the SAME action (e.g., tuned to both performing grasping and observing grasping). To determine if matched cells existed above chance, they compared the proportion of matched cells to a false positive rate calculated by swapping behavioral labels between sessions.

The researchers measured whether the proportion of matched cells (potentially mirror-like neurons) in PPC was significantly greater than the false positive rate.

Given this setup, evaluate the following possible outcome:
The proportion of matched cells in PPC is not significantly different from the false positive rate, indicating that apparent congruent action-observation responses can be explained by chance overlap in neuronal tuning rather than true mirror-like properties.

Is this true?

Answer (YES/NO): YES